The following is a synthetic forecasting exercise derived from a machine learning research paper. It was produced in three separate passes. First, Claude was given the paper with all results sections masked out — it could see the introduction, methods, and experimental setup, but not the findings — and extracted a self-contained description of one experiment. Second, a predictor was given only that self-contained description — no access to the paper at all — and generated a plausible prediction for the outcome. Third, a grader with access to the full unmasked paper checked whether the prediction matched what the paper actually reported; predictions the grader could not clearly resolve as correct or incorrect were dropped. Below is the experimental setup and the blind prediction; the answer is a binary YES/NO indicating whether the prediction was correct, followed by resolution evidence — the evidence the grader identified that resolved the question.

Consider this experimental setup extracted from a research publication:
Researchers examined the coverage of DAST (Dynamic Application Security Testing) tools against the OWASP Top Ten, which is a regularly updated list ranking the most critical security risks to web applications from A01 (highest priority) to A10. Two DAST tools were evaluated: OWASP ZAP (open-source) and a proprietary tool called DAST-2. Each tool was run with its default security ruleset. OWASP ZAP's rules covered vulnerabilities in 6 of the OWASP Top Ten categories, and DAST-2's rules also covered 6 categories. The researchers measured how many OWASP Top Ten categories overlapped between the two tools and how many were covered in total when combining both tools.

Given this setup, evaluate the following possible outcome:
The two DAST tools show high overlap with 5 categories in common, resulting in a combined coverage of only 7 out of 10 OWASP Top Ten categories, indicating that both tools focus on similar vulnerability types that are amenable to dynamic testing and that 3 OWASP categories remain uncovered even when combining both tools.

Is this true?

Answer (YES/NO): YES